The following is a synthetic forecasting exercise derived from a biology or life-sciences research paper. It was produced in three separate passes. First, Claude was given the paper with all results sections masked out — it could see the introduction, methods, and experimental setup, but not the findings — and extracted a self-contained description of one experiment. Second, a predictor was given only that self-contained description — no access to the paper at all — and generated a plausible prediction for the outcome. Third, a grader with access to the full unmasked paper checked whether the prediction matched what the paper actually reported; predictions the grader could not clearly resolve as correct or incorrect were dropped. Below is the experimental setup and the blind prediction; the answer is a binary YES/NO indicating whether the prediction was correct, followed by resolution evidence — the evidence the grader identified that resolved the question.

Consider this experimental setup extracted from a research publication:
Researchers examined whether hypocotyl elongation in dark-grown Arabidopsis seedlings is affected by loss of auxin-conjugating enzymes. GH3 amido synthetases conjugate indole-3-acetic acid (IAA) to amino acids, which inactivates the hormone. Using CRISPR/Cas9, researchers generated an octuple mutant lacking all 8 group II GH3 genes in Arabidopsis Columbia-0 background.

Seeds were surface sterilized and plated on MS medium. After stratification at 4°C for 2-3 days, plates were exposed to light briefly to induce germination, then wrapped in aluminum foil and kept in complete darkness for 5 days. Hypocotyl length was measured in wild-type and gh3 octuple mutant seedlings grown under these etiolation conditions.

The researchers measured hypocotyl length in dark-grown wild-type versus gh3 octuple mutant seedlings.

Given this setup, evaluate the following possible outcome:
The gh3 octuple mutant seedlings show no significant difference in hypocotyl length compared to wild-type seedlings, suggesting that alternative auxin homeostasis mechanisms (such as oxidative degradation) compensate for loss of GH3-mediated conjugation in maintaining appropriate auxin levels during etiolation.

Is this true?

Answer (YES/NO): NO